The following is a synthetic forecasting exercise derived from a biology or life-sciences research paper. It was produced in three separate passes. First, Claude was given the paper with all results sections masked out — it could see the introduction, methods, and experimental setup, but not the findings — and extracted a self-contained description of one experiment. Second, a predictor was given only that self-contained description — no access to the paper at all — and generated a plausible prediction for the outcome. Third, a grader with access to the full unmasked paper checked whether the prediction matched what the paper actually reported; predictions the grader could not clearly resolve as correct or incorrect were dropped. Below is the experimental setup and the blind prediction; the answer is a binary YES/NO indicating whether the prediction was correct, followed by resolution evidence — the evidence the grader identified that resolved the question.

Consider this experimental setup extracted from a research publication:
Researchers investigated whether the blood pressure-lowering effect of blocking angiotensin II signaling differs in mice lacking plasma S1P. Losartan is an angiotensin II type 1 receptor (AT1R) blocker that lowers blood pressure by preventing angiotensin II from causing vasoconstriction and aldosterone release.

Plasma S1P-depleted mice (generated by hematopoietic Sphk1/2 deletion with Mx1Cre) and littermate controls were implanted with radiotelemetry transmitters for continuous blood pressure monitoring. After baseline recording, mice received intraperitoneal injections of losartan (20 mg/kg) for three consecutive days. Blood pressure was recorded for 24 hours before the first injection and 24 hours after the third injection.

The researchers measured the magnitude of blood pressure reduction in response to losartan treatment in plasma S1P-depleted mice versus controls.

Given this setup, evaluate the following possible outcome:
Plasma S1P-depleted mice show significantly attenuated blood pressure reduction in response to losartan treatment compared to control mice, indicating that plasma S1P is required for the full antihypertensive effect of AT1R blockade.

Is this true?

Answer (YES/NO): NO